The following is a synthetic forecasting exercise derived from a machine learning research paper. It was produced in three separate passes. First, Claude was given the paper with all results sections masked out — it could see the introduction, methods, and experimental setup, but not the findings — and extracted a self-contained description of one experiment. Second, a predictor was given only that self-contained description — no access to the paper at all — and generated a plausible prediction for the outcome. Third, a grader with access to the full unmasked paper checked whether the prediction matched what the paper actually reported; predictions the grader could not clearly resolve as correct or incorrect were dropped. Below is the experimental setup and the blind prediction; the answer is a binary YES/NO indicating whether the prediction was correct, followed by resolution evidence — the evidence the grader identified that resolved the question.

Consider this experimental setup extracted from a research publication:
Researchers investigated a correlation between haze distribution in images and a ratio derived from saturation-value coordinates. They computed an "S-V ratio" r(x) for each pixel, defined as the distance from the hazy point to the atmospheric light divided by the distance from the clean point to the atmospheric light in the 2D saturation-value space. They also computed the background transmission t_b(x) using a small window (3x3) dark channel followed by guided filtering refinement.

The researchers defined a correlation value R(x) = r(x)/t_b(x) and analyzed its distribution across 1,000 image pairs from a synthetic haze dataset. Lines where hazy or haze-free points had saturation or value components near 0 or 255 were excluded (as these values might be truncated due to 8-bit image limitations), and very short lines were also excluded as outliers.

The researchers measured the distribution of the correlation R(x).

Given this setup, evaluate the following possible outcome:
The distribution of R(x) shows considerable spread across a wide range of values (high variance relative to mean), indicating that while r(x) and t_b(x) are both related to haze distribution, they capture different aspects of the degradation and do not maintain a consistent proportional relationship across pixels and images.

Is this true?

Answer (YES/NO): NO